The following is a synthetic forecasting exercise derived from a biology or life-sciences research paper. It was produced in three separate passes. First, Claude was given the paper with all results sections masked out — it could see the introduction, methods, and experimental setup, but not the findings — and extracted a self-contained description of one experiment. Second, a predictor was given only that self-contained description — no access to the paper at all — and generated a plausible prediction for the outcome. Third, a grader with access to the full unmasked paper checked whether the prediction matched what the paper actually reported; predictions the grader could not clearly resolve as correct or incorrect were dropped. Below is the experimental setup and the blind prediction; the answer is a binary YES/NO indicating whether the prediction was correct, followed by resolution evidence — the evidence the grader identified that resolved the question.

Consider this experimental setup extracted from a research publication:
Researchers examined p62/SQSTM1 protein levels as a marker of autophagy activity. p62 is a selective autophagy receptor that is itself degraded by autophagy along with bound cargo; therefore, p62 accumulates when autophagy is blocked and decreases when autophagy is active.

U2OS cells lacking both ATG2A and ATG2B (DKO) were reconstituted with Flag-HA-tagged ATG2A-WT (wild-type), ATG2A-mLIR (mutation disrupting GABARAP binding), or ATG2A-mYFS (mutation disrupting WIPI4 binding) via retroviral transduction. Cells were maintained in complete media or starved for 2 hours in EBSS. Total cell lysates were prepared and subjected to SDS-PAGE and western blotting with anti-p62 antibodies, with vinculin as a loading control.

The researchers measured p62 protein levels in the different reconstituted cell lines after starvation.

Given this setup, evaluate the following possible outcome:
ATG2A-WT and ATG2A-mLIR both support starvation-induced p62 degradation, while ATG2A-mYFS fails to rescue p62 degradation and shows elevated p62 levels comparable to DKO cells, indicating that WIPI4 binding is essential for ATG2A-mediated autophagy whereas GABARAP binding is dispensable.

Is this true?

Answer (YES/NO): NO